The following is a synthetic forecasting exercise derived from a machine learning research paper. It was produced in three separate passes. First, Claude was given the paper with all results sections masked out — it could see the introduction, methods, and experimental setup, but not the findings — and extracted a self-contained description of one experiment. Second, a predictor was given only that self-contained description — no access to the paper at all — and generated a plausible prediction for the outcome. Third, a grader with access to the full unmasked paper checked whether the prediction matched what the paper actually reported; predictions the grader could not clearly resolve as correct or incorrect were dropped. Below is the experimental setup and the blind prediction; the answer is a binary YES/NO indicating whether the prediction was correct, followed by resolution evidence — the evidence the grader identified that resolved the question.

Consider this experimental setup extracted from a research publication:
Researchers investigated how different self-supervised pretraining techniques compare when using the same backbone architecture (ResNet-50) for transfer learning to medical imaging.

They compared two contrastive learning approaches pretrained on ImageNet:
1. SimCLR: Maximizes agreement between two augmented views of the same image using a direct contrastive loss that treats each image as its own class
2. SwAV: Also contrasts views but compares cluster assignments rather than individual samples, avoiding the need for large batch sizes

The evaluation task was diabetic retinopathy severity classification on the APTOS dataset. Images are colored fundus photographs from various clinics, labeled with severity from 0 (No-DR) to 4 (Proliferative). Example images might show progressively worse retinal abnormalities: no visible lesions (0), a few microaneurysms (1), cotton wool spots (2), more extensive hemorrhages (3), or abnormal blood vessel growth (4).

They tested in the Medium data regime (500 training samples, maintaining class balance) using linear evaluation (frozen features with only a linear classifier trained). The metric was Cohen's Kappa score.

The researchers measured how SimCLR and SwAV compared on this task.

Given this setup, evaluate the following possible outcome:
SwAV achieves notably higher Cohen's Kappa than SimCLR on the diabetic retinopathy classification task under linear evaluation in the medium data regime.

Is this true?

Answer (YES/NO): YES